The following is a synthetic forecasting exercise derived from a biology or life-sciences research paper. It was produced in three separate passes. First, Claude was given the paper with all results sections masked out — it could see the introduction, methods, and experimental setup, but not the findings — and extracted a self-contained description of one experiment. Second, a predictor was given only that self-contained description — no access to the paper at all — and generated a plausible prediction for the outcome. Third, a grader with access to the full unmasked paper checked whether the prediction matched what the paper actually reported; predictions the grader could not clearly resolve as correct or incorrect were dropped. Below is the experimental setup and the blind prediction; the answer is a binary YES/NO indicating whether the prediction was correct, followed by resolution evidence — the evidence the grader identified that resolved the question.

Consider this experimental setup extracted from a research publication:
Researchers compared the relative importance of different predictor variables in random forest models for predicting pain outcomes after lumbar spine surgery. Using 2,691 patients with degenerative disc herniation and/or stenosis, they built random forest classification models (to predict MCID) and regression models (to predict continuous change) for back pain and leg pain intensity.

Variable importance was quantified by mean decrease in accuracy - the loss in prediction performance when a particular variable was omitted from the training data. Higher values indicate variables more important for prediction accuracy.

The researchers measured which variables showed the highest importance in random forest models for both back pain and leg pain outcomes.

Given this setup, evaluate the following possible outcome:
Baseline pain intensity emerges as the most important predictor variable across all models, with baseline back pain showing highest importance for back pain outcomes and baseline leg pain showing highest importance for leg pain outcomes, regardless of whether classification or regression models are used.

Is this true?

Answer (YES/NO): YES